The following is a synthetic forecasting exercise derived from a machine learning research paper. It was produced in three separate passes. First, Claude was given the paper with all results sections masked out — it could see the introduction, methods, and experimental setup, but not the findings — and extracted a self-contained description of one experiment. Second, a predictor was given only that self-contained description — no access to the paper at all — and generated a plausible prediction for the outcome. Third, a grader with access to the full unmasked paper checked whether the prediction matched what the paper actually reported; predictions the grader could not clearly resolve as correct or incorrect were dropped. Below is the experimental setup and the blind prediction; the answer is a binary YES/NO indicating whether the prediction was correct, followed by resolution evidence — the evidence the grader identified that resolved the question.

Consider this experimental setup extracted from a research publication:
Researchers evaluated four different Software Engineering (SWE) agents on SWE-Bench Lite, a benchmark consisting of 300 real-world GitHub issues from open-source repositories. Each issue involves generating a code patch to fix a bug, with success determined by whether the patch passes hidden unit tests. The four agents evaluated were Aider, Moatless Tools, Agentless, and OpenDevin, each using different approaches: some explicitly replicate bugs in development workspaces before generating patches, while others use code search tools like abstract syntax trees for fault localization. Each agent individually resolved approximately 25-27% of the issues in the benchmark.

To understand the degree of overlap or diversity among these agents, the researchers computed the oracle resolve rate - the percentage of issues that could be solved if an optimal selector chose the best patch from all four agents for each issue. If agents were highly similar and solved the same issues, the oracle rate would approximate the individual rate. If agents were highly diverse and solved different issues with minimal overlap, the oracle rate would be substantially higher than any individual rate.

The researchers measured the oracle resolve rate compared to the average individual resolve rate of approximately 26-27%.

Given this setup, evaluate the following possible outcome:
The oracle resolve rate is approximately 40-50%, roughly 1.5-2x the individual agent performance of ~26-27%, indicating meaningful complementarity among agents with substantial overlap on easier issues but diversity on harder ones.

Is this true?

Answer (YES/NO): NO